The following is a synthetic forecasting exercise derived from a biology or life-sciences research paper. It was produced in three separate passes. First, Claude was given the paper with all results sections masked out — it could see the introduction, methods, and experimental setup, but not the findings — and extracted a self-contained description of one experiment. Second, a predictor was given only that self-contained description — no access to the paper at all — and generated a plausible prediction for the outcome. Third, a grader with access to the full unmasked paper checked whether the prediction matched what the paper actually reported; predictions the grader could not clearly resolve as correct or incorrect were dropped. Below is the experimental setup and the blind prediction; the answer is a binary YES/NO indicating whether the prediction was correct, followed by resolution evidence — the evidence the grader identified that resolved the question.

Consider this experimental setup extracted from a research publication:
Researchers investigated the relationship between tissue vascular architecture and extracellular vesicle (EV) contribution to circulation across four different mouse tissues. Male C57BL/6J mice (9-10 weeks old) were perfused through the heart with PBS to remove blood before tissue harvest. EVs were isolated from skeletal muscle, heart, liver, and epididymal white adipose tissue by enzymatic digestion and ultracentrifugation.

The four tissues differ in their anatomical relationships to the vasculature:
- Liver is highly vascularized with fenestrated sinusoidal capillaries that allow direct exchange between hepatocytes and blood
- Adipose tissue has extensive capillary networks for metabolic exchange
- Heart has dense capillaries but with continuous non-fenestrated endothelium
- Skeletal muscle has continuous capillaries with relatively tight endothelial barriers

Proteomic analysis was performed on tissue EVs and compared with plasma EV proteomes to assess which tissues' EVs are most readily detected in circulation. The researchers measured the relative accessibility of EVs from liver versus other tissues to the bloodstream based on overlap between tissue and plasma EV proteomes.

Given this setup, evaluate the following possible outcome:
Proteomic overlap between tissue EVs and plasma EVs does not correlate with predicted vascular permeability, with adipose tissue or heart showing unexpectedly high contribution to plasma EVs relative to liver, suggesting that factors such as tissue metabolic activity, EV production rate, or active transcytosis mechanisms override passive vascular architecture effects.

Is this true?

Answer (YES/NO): YES